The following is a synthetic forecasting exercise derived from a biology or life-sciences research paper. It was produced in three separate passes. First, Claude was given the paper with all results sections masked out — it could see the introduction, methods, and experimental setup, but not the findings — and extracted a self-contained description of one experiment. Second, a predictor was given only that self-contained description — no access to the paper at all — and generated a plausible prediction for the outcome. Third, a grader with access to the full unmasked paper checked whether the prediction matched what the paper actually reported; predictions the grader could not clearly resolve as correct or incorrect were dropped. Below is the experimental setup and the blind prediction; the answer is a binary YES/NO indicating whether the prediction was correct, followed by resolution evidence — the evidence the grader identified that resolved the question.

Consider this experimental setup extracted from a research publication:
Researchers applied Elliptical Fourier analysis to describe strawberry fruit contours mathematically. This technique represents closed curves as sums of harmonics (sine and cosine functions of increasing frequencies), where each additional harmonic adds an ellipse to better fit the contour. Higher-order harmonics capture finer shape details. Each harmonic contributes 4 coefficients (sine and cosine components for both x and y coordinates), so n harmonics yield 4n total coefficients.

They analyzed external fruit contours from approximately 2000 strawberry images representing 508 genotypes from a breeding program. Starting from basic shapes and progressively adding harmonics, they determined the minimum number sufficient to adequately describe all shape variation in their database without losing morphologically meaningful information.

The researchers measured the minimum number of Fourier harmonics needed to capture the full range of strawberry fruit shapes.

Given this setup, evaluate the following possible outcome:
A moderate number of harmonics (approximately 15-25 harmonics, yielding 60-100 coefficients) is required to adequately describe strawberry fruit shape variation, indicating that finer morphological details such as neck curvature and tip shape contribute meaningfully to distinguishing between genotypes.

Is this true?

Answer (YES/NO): NO